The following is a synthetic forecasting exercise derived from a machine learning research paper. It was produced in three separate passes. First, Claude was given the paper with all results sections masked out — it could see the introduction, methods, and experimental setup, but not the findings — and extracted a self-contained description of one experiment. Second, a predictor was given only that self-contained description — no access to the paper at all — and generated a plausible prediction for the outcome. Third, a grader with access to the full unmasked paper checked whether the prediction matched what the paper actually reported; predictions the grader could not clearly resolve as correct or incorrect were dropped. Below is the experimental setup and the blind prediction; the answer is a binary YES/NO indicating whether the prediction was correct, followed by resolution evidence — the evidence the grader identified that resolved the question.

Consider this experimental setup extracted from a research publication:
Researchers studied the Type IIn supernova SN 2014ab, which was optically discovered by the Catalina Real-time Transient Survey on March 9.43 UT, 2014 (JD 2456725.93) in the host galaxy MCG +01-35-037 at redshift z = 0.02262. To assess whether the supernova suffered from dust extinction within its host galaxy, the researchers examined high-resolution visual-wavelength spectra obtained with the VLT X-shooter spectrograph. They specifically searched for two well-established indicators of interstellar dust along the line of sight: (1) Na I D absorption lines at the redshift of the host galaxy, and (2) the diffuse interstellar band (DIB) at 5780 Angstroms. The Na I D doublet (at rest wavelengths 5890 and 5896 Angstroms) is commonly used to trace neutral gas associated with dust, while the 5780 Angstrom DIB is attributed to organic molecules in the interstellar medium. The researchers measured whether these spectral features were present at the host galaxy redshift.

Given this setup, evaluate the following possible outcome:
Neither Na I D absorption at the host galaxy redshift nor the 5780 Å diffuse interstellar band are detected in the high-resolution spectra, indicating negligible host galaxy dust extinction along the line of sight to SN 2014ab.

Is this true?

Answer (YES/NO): YES